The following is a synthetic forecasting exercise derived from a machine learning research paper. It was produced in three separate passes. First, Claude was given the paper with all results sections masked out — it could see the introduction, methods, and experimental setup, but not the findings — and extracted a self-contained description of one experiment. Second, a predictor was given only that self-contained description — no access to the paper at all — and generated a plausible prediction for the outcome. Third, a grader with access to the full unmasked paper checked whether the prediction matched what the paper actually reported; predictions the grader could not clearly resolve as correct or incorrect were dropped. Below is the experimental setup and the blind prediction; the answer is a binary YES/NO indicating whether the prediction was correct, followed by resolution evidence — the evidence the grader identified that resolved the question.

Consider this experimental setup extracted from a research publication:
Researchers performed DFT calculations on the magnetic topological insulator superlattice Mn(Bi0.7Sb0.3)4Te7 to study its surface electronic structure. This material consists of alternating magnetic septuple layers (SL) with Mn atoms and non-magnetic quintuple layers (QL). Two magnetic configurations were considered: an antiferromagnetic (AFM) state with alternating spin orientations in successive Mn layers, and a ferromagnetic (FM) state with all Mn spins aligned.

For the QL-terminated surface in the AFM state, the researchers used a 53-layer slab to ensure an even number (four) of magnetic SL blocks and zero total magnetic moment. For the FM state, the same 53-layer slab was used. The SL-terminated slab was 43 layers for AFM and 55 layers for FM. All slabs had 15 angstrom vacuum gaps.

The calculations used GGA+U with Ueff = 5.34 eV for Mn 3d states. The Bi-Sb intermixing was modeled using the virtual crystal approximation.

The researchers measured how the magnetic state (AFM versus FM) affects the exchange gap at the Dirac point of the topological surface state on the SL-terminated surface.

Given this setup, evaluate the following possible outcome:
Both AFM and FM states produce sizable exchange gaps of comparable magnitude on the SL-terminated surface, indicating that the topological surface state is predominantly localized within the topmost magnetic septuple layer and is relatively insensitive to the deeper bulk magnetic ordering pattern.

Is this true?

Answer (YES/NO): NO